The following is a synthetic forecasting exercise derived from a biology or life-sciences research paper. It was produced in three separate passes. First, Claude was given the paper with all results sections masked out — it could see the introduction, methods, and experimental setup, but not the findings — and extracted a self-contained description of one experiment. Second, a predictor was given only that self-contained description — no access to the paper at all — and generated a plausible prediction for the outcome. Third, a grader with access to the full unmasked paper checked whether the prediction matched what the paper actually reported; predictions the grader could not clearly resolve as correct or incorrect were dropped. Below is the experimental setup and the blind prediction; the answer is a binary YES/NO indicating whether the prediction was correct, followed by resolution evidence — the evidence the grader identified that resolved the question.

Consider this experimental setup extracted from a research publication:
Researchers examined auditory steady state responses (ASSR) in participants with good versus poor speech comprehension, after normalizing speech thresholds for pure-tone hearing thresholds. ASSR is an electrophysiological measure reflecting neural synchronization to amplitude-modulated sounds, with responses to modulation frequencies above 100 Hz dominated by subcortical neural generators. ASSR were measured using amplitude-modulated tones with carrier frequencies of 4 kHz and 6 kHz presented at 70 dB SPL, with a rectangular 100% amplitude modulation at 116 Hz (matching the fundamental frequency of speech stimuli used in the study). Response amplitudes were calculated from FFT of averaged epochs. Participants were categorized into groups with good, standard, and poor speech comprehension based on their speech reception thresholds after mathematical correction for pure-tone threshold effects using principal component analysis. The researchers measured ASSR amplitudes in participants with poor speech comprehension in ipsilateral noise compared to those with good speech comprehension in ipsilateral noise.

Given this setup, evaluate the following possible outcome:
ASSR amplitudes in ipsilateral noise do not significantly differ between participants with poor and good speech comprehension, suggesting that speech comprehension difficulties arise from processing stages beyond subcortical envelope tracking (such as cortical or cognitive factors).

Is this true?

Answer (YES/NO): NO